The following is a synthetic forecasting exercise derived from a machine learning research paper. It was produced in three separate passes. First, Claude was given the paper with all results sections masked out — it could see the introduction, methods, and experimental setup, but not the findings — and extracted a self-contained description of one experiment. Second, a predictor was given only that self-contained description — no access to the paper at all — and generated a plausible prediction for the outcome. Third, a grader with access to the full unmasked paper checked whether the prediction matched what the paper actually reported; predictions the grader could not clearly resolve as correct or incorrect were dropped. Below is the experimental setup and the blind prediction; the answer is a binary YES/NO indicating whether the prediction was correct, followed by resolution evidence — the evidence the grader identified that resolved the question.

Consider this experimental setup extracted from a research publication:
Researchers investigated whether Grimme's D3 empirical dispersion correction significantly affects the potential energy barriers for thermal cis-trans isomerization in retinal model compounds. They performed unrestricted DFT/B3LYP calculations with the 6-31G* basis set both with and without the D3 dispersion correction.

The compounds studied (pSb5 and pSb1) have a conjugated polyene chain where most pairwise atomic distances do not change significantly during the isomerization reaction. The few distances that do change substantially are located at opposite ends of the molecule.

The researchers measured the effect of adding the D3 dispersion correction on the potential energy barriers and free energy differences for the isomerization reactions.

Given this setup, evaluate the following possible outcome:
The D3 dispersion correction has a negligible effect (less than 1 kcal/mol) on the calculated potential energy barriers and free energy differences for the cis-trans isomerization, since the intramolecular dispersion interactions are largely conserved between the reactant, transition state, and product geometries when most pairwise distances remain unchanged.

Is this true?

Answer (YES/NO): YES